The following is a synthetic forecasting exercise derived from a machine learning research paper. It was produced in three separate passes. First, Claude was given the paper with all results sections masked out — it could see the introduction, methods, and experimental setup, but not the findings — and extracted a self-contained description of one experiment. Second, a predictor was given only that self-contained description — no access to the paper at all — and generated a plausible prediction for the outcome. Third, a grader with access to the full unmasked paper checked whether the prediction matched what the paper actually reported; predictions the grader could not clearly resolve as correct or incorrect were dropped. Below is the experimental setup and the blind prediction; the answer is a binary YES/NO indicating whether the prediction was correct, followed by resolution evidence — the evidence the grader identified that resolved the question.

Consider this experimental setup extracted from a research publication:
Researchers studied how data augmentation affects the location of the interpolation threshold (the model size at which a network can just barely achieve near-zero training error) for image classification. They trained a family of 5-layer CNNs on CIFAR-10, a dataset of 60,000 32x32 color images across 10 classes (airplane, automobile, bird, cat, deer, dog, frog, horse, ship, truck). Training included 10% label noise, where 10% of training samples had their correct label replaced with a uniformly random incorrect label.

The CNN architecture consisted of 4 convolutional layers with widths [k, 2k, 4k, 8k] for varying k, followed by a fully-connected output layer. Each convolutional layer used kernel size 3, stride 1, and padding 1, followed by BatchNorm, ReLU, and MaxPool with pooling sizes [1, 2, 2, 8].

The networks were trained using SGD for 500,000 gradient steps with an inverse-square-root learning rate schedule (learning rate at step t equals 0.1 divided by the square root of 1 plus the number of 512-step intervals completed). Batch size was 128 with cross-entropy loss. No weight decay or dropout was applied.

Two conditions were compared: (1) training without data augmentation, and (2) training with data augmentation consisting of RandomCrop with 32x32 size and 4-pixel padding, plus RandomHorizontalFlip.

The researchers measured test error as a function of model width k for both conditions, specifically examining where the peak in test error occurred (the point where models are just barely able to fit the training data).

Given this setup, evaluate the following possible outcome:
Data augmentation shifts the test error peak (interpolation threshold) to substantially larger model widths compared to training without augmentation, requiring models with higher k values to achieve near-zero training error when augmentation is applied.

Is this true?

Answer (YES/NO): YES